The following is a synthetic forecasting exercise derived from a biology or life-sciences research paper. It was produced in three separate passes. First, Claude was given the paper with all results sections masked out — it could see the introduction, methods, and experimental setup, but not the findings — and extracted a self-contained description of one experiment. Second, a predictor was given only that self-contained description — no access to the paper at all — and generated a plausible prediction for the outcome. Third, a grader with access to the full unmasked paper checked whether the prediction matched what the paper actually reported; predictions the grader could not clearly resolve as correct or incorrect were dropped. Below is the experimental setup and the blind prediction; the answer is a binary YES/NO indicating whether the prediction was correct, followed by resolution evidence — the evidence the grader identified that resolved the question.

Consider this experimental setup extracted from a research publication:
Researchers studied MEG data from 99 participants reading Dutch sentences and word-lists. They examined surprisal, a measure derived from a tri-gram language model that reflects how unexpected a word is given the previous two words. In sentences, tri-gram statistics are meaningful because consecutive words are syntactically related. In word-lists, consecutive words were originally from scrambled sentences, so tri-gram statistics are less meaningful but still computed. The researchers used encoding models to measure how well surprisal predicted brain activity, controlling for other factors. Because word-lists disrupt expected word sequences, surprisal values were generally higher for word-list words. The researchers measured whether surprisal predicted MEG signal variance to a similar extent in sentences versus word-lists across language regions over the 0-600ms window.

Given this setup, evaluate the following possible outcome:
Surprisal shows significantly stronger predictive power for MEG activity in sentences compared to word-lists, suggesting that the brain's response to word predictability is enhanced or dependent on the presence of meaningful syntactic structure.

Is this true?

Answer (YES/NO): NO